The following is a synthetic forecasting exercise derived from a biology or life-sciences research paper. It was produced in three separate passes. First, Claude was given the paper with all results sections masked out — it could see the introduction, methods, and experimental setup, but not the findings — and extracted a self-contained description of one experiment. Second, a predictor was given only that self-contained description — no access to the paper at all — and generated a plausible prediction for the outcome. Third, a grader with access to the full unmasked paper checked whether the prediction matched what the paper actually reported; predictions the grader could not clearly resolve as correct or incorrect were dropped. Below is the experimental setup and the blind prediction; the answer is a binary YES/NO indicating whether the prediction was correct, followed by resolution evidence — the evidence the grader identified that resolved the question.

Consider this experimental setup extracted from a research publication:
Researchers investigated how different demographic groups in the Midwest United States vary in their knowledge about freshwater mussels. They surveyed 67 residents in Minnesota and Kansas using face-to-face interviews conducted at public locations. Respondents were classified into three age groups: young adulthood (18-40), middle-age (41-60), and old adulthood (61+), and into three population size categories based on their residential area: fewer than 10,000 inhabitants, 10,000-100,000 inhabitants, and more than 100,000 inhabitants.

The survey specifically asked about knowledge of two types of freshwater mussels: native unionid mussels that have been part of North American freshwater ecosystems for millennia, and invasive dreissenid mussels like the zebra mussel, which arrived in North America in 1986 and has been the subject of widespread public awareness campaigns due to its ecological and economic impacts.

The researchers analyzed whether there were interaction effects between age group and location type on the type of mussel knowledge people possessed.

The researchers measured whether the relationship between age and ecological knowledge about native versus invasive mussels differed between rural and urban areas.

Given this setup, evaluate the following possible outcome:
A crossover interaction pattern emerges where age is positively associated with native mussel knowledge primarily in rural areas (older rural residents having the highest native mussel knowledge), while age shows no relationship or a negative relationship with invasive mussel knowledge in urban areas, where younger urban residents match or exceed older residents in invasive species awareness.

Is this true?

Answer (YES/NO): NO